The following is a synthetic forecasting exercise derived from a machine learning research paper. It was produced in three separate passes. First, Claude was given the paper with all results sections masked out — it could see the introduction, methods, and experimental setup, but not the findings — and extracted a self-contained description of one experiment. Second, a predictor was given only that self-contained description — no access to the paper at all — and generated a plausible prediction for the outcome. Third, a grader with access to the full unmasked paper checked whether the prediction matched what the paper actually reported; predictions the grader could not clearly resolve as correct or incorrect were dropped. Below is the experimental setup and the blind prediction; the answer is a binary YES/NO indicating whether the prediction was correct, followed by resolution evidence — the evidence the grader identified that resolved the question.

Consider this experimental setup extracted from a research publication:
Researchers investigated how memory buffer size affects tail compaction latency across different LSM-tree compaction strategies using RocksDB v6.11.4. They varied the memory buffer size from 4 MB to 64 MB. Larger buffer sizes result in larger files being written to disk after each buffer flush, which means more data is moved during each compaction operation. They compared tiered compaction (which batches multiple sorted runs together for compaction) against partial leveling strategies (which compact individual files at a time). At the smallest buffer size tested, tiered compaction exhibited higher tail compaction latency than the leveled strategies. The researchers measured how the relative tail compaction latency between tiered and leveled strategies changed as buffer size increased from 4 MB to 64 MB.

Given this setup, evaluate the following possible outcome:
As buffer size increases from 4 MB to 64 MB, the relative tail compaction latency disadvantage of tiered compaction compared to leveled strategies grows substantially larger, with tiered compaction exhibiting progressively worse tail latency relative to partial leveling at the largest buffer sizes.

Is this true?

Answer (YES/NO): NO